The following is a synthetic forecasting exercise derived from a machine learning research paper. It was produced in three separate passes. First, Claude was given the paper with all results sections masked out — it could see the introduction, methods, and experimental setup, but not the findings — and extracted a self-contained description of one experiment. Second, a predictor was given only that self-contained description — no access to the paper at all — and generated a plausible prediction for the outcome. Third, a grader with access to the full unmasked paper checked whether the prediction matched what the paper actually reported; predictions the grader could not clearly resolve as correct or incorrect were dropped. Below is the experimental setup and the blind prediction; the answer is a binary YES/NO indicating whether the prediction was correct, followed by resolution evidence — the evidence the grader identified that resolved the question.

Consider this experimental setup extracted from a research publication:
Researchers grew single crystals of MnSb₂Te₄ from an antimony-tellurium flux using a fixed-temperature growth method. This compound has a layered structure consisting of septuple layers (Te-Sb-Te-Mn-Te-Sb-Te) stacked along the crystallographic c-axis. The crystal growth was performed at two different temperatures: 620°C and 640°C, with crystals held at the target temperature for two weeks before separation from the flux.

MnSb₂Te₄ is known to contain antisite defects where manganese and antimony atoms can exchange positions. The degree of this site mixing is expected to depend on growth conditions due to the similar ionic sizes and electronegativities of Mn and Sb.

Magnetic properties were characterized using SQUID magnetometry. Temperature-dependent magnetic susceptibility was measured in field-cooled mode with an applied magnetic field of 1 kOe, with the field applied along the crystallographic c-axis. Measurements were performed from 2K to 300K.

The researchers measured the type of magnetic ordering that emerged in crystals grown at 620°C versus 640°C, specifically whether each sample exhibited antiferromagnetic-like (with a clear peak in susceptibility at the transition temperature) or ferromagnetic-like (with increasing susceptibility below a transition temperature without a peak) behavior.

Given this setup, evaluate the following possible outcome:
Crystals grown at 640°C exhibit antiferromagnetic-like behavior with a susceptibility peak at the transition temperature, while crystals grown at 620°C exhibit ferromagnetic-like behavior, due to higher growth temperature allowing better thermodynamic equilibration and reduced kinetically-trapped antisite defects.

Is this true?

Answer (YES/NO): NO